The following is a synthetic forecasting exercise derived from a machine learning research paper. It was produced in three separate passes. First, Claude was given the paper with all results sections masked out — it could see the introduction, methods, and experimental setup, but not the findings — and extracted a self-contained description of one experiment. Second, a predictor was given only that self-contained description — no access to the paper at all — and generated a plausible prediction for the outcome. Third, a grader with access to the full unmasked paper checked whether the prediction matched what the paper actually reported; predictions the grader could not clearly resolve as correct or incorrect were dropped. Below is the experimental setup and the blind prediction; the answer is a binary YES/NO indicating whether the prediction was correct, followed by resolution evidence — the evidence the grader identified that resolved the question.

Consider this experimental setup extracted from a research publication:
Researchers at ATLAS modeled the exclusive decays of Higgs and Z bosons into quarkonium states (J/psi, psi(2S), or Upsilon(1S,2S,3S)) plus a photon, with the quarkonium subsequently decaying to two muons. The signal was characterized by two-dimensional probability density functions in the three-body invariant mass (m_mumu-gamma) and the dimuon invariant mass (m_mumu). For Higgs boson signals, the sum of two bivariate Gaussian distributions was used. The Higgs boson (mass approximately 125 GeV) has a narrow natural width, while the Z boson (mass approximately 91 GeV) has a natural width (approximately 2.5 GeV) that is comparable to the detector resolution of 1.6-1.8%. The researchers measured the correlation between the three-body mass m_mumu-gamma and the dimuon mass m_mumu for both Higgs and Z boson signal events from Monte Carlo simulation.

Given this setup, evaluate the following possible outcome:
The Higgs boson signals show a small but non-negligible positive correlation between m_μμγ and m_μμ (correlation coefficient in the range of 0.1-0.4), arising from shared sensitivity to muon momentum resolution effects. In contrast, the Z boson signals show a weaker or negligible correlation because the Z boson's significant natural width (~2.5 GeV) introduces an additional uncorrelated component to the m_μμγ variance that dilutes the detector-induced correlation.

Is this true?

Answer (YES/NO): NO